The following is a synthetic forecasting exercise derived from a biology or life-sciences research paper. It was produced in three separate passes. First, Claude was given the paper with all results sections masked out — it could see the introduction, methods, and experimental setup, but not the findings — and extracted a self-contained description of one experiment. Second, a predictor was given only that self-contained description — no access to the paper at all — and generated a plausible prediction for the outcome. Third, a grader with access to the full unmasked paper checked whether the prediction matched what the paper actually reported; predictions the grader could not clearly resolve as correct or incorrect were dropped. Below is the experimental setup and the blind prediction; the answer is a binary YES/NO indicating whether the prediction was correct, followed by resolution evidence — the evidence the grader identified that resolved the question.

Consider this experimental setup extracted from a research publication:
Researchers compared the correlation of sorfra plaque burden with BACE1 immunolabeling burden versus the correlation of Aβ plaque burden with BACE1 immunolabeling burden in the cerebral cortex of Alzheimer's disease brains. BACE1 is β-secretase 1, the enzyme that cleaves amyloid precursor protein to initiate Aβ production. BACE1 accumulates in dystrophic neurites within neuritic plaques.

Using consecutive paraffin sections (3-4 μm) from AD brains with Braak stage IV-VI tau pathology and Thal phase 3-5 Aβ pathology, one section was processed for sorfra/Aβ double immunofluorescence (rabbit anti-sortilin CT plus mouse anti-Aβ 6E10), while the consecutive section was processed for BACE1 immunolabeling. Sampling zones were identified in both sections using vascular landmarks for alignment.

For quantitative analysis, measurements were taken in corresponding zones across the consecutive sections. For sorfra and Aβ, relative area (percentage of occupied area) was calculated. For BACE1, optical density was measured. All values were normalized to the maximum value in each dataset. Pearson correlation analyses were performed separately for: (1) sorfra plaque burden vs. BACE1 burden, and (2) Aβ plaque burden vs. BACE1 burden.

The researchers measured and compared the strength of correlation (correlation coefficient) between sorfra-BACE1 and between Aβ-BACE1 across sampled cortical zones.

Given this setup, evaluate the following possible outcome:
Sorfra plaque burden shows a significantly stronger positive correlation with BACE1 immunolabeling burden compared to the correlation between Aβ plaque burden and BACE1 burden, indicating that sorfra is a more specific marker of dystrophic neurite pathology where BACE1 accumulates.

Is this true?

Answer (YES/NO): NO